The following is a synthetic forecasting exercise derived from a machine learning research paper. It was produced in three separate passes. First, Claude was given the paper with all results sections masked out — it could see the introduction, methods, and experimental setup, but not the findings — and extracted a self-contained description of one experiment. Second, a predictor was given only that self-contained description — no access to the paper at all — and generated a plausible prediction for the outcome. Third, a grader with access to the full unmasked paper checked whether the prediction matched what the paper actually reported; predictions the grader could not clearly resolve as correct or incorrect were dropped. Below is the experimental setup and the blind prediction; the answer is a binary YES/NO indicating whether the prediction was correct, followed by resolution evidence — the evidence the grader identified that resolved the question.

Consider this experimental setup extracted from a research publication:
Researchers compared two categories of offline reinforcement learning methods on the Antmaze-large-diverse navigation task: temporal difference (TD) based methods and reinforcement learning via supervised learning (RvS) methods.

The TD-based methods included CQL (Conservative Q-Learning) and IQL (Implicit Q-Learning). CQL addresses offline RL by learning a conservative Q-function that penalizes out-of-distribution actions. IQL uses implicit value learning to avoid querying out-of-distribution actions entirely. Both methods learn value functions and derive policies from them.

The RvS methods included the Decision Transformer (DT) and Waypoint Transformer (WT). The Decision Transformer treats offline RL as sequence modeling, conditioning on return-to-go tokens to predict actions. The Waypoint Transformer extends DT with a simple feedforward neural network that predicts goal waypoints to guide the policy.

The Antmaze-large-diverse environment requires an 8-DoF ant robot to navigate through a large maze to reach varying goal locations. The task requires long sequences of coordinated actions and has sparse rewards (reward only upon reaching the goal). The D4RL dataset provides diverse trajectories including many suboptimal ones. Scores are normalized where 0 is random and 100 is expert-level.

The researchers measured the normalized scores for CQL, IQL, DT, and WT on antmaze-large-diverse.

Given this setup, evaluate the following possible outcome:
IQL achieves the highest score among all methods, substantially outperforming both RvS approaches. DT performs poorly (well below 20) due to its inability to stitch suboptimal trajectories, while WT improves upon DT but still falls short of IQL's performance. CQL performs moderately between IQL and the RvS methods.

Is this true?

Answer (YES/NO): NO